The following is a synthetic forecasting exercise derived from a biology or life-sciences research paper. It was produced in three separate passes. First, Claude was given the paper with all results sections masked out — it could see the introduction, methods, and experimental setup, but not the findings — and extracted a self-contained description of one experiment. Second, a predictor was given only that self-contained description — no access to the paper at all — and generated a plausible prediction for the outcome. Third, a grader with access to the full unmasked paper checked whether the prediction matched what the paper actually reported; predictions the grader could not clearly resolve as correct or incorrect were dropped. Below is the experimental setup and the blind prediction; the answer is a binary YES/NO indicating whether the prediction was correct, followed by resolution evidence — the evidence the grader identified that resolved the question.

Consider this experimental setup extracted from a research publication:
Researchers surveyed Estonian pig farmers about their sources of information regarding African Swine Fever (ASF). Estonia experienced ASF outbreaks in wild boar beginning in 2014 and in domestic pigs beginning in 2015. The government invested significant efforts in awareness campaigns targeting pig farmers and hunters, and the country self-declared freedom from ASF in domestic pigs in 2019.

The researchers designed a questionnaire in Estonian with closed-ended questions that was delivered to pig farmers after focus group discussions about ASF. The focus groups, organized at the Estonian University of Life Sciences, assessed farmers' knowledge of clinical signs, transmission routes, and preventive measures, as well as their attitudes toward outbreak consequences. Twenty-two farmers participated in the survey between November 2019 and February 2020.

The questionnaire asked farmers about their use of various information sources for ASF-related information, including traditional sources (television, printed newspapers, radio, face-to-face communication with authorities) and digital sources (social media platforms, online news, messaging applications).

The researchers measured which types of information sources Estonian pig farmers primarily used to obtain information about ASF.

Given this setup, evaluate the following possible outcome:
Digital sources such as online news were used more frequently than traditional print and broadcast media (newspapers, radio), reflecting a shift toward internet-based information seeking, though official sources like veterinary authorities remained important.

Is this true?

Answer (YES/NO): NO